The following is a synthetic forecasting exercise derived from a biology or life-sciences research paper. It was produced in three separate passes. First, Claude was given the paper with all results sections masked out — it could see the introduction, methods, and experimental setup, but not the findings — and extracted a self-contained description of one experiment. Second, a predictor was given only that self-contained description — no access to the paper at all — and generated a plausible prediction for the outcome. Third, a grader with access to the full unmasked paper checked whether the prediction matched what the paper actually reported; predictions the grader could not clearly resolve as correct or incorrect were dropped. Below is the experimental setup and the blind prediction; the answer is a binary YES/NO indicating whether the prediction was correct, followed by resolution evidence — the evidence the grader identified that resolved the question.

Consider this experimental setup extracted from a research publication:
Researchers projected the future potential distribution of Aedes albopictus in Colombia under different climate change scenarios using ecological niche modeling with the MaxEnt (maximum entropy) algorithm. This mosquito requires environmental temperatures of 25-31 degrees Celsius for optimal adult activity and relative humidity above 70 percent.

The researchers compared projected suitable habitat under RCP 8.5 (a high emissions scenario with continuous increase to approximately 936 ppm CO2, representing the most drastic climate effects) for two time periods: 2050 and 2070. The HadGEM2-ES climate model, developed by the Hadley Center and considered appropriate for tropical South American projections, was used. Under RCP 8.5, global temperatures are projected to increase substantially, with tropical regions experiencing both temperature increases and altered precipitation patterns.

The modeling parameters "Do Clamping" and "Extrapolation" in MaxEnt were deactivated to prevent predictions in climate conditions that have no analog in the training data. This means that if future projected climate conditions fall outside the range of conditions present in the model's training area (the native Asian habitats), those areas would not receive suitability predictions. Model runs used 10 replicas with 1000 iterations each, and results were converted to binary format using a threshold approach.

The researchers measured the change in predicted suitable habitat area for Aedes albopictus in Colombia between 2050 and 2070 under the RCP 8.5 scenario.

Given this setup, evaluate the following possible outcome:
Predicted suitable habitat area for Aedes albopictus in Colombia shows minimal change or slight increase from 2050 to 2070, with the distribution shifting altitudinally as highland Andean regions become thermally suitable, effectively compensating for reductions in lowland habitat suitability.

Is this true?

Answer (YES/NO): NO